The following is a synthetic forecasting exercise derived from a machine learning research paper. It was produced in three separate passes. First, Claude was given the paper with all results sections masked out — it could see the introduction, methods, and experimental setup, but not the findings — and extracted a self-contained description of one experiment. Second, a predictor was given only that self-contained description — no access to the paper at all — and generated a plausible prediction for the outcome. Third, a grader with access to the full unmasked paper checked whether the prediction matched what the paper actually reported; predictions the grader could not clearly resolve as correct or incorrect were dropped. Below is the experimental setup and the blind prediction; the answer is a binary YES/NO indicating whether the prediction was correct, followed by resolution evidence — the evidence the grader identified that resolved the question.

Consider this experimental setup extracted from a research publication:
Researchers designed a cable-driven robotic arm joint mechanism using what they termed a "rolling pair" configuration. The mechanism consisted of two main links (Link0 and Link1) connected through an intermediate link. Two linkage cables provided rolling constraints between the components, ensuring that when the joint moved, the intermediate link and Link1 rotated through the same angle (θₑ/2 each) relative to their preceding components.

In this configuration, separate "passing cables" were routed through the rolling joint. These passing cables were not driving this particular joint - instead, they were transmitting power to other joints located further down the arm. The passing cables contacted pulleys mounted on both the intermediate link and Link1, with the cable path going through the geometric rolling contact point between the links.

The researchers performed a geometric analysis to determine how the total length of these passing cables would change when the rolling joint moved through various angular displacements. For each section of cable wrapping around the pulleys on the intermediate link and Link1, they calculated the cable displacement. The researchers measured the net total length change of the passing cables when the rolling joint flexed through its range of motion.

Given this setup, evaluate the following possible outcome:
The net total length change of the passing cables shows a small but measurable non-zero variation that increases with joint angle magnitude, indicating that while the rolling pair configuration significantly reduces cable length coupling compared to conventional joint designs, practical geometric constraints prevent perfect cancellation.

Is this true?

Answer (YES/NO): NO